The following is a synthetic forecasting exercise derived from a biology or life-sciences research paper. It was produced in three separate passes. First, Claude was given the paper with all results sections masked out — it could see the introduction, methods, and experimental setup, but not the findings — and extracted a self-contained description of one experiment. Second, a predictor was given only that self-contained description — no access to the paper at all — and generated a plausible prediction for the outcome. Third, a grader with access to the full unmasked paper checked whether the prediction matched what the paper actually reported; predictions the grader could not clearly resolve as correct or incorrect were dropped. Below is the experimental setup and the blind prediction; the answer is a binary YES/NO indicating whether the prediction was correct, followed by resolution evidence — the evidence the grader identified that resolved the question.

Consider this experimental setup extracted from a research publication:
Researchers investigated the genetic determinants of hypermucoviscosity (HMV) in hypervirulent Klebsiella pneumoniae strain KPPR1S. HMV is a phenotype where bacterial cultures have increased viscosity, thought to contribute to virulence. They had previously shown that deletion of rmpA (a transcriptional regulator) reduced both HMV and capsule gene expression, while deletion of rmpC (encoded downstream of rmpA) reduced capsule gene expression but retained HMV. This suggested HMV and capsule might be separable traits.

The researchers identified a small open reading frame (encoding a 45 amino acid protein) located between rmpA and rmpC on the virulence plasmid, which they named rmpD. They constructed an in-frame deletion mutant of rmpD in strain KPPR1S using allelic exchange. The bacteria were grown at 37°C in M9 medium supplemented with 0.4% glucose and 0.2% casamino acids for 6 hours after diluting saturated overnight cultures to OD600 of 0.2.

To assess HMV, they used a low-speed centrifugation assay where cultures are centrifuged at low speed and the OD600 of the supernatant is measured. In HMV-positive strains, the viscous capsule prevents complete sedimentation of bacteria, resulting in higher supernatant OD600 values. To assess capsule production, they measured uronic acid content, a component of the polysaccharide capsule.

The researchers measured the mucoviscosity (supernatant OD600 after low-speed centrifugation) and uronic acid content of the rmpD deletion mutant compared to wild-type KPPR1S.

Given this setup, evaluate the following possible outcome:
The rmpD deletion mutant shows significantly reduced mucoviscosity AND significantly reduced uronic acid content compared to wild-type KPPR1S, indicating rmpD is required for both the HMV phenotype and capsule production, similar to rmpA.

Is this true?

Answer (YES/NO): NO